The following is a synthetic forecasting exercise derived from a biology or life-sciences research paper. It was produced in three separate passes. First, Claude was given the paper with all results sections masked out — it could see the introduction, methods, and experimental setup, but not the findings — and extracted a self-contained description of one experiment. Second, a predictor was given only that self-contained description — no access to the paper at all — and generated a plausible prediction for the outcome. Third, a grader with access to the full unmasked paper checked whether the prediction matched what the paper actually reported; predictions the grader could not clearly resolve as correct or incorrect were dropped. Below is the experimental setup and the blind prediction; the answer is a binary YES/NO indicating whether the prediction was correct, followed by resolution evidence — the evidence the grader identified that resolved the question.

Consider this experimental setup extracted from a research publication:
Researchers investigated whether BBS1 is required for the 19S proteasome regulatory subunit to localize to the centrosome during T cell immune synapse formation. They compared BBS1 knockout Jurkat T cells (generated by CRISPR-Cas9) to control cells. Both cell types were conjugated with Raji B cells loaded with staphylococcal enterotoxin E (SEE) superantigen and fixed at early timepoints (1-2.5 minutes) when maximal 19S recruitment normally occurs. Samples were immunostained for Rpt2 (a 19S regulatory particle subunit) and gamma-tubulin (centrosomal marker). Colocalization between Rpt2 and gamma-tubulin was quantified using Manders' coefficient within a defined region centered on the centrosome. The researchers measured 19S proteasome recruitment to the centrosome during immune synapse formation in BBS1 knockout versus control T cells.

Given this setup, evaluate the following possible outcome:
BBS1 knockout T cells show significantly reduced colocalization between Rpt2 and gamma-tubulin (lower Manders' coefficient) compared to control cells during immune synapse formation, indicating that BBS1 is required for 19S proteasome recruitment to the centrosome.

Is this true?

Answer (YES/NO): YES